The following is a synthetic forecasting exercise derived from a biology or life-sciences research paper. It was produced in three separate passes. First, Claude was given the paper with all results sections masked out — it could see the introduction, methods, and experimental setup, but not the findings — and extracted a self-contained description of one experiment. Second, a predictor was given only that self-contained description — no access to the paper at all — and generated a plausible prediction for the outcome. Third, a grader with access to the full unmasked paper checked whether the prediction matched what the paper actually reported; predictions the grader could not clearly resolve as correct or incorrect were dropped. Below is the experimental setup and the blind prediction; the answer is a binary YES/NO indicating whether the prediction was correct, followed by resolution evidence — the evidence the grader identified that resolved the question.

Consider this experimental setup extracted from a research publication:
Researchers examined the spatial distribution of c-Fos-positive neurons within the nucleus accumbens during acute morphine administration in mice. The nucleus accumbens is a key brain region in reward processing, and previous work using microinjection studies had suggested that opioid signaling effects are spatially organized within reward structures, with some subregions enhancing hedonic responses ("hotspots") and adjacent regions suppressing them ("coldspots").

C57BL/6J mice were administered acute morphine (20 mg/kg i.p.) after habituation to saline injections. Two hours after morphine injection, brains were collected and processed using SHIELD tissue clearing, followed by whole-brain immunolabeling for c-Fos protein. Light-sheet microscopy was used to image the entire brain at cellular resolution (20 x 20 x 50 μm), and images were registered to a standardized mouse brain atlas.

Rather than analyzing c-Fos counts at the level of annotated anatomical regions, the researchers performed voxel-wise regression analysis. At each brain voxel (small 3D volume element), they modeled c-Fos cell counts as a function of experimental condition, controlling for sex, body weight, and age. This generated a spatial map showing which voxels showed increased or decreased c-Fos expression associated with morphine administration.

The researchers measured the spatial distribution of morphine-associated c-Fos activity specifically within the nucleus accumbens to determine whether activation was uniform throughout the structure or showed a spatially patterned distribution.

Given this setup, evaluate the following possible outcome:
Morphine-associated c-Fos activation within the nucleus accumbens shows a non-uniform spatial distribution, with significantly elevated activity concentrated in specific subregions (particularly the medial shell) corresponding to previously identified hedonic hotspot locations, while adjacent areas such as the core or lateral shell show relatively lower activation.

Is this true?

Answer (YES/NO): NO